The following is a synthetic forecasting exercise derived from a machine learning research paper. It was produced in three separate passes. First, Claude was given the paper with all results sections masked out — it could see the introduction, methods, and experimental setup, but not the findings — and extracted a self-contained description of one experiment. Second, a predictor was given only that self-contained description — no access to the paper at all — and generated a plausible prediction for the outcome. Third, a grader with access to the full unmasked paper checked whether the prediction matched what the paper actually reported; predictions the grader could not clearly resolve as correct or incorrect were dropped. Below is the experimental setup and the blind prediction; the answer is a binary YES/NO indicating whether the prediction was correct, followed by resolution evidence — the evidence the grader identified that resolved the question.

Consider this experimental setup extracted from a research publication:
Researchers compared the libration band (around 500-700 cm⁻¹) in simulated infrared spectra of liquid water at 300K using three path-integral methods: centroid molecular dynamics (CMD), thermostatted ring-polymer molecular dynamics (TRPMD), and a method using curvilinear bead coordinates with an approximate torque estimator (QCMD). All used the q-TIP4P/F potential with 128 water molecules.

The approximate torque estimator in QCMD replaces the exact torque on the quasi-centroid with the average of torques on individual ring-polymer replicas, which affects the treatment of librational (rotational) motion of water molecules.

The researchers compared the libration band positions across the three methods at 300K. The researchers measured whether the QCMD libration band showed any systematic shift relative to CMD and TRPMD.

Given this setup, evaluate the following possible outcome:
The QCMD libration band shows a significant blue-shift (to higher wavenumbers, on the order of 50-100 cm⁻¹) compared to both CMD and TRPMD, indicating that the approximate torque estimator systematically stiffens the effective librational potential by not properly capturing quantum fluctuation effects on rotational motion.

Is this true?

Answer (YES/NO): NO